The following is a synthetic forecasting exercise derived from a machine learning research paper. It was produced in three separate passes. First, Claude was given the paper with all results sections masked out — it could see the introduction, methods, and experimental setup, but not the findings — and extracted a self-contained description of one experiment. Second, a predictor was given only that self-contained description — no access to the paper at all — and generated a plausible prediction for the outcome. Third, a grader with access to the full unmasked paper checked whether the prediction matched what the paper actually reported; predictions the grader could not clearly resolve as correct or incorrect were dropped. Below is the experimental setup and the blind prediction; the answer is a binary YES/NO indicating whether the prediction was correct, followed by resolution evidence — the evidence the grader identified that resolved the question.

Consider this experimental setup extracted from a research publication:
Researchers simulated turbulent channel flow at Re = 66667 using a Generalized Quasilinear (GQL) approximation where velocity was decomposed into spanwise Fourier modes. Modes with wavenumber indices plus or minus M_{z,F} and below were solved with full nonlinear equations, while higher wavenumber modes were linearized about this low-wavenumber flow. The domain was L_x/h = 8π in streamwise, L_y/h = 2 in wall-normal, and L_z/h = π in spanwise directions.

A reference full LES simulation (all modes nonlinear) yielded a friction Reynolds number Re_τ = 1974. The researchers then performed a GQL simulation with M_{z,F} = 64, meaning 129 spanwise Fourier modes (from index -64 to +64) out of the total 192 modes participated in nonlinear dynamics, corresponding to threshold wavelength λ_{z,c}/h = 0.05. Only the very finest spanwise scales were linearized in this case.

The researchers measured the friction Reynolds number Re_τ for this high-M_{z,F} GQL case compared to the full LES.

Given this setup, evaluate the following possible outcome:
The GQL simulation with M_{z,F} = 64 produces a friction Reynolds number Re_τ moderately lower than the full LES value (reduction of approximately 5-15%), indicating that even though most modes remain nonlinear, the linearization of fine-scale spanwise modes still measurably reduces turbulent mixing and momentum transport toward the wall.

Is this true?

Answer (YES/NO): NO